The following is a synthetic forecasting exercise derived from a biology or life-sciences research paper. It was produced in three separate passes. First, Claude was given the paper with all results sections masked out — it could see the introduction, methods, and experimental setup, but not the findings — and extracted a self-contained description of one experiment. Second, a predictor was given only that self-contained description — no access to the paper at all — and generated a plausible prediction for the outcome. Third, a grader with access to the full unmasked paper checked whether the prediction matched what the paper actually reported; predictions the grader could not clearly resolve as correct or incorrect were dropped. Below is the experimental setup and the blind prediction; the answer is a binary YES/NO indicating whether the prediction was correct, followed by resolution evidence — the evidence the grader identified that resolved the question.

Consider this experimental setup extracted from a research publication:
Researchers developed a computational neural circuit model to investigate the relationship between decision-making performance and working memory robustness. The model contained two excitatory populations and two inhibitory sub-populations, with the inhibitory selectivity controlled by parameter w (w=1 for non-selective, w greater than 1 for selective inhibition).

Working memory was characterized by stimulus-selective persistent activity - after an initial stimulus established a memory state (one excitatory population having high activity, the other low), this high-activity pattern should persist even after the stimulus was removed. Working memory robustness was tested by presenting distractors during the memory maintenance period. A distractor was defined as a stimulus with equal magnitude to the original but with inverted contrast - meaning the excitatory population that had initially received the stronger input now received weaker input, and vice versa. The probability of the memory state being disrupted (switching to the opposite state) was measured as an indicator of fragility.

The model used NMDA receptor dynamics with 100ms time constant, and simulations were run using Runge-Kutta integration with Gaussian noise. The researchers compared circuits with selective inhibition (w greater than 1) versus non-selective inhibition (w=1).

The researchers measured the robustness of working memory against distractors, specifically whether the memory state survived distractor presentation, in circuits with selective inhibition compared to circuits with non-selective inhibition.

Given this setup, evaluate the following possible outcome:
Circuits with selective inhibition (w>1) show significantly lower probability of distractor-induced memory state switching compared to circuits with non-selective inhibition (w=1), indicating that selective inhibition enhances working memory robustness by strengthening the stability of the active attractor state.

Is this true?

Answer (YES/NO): NO